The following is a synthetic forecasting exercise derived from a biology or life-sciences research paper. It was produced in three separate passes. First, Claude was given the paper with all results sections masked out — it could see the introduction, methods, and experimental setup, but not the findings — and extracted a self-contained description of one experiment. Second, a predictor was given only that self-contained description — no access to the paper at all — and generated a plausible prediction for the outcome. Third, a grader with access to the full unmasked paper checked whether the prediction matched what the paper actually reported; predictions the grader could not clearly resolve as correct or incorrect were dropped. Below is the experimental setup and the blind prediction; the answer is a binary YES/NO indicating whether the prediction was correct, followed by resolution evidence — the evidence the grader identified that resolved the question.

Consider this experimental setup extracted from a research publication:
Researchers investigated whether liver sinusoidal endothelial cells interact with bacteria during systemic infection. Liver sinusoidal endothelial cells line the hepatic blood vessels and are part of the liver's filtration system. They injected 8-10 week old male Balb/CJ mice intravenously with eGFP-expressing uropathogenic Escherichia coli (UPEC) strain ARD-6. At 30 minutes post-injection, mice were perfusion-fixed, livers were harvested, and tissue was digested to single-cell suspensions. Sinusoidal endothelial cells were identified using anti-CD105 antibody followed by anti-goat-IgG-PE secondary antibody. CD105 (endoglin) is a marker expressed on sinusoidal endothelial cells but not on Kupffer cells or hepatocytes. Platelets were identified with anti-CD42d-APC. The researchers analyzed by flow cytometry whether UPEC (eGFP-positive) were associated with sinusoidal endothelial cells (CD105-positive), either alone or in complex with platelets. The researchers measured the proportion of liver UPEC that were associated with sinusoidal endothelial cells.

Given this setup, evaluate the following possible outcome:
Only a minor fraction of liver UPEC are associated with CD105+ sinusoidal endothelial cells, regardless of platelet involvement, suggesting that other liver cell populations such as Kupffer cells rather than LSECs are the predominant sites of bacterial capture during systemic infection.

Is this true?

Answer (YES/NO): NO